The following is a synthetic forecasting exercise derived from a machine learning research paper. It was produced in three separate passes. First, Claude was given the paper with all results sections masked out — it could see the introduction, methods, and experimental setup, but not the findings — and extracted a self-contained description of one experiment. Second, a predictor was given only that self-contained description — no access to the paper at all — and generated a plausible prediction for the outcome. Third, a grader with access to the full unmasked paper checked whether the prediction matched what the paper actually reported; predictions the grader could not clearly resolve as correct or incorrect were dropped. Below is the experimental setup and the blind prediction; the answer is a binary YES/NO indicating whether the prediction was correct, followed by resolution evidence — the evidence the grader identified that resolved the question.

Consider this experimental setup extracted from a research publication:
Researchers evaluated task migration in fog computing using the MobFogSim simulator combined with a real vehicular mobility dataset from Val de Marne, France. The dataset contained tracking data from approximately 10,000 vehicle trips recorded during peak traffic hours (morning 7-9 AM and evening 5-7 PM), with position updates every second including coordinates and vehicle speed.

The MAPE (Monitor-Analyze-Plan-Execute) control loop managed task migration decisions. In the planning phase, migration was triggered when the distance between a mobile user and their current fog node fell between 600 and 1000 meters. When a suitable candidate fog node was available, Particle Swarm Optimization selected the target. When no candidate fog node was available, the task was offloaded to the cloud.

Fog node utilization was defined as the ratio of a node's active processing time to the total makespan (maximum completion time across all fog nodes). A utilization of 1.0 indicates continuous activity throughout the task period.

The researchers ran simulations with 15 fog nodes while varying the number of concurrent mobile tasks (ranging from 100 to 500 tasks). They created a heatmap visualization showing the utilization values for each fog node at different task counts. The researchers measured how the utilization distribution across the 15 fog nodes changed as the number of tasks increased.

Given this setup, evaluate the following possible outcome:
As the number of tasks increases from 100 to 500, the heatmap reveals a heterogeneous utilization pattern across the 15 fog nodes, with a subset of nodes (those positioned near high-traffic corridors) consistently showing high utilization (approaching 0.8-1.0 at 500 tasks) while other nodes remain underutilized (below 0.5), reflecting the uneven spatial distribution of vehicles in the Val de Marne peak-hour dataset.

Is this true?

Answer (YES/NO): NO